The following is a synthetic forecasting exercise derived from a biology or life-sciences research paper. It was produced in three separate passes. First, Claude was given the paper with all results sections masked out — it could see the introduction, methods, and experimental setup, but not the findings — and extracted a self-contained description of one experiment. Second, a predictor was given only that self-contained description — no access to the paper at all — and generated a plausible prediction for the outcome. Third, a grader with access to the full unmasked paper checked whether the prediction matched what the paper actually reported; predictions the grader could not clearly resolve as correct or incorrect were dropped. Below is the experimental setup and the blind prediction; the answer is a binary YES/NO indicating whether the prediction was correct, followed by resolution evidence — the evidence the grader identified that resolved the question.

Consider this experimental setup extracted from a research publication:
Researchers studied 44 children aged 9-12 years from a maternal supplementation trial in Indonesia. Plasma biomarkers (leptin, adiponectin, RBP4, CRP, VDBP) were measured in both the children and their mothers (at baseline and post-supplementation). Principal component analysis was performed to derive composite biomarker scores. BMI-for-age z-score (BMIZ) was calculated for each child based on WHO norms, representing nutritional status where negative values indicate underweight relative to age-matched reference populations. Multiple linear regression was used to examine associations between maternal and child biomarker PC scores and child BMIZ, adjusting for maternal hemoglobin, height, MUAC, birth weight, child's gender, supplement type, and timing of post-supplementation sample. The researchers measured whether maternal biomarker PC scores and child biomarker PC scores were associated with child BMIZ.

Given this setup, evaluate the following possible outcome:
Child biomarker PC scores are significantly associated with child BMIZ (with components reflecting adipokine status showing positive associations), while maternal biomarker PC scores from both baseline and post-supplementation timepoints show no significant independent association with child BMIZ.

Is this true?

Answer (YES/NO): NO